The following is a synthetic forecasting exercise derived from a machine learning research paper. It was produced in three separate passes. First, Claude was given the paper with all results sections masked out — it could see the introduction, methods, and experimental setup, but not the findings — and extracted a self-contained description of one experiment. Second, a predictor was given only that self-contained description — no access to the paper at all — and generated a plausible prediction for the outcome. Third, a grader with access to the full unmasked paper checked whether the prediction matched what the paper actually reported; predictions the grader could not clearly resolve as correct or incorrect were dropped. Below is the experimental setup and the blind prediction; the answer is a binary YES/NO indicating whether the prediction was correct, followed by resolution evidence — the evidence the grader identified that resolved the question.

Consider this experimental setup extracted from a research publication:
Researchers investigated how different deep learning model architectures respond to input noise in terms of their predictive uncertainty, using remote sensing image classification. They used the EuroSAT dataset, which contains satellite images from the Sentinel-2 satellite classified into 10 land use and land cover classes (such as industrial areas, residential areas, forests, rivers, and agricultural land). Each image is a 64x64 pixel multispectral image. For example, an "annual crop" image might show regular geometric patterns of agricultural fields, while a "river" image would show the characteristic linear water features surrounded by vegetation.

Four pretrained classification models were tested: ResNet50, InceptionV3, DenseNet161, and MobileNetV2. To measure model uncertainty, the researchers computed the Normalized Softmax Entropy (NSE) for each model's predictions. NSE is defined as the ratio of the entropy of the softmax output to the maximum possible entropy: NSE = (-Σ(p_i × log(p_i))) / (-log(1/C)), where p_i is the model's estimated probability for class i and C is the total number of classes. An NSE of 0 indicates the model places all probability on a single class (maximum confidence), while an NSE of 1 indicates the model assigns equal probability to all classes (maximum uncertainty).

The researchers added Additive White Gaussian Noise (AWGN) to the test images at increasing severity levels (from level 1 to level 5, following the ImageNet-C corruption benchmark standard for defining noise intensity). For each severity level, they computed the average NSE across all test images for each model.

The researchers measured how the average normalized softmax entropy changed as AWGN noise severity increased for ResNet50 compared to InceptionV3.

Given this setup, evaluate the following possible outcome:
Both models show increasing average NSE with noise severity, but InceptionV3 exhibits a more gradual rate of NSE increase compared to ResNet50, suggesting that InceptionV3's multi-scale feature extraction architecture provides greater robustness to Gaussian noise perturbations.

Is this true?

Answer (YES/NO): NO